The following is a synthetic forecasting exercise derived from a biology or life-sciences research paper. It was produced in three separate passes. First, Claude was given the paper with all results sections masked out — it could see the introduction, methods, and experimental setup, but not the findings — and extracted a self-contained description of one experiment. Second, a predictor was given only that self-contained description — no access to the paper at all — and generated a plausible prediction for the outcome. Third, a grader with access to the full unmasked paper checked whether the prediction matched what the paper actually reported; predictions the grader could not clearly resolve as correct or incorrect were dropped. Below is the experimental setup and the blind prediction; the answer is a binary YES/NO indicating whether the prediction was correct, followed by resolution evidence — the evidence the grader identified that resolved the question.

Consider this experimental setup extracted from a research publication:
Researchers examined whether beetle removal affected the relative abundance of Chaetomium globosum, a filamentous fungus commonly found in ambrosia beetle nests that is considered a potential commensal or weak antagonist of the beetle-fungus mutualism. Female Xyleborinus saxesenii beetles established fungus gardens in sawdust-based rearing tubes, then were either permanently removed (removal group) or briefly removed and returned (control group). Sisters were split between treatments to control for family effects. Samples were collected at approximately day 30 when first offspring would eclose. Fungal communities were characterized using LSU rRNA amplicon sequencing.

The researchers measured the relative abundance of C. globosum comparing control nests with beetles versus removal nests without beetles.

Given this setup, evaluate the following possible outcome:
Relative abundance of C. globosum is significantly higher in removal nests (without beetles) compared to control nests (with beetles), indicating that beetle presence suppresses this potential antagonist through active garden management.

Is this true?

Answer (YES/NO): NO